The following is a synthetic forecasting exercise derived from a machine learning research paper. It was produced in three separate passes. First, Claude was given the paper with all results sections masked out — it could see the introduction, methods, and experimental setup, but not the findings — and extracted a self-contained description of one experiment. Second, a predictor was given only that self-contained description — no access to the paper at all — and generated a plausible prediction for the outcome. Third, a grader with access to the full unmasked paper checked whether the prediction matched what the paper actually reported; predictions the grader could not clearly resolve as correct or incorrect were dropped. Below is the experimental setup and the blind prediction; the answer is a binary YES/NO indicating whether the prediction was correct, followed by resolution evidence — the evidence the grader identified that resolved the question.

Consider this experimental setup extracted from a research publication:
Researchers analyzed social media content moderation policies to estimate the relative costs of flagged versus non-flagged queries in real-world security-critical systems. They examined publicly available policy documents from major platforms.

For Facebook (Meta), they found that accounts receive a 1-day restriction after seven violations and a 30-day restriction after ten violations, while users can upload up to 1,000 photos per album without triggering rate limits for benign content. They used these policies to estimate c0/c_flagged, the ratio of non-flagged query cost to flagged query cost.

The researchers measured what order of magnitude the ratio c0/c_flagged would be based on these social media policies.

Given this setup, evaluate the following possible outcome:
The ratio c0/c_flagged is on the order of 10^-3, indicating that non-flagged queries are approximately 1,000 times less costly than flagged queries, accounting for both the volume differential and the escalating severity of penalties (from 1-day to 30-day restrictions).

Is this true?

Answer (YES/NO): YES